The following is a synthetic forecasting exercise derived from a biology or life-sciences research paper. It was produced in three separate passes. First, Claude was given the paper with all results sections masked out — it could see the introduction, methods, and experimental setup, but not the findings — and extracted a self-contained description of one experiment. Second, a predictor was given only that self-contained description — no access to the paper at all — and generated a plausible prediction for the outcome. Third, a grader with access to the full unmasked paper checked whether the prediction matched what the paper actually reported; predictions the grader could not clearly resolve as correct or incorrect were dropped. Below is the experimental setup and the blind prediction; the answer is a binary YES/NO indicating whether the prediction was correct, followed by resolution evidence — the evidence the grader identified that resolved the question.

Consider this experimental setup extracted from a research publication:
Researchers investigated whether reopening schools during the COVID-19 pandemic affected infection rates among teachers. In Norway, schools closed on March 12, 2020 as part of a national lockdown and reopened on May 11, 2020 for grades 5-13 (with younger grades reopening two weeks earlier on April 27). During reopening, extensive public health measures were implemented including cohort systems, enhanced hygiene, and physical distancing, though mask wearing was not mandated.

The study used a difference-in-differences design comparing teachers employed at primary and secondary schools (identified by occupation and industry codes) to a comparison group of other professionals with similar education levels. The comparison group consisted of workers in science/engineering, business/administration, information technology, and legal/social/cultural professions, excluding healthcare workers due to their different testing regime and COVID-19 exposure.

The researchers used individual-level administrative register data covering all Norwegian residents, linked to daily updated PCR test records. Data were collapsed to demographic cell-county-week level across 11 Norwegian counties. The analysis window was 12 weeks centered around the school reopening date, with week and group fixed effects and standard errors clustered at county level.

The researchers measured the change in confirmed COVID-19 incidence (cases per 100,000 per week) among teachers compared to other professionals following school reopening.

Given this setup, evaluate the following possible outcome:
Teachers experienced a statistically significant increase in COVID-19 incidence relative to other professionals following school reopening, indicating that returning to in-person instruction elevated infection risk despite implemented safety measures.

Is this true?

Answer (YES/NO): NO